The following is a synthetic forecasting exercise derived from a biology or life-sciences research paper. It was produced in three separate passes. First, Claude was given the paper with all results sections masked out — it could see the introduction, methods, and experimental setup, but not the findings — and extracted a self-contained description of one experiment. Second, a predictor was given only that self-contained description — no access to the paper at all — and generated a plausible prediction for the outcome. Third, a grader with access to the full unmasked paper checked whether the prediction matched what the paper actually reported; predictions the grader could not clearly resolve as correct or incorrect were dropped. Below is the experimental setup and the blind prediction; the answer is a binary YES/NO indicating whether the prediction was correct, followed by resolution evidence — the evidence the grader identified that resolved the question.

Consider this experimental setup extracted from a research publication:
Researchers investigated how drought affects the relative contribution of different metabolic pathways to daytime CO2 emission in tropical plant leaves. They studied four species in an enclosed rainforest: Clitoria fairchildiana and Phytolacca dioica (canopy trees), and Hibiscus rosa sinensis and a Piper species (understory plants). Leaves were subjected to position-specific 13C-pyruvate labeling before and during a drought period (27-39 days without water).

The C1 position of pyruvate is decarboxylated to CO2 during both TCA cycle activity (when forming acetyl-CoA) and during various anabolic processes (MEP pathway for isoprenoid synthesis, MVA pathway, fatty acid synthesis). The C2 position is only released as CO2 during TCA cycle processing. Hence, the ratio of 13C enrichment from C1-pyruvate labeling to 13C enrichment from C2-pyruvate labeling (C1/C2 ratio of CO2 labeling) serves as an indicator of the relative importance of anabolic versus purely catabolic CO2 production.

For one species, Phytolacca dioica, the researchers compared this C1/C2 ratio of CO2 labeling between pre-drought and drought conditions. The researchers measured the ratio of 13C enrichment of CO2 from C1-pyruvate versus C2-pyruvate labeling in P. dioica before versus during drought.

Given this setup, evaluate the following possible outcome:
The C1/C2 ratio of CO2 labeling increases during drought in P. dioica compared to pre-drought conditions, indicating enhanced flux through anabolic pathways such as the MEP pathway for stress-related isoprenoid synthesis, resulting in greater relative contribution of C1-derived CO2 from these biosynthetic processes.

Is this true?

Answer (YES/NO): NO